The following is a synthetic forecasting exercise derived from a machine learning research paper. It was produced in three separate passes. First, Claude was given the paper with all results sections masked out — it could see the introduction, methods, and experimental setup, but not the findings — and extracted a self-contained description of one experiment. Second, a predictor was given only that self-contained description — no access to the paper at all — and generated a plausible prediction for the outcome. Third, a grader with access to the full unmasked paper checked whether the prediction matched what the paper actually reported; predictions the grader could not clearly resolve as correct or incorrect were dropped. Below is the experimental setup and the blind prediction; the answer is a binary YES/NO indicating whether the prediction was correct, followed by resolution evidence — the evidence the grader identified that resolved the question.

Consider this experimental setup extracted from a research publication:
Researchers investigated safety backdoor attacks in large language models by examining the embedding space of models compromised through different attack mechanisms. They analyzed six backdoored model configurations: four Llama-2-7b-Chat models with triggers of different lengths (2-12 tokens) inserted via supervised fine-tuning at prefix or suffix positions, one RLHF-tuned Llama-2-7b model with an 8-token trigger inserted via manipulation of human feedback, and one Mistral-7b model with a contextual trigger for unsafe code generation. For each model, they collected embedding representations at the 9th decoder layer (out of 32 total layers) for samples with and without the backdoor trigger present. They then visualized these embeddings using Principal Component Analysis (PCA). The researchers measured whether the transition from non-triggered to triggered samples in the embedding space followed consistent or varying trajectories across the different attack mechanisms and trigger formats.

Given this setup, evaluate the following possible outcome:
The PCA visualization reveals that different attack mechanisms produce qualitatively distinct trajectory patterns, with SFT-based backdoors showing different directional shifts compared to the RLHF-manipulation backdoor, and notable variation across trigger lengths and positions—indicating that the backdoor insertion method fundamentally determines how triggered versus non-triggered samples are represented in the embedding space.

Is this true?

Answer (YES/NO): NO